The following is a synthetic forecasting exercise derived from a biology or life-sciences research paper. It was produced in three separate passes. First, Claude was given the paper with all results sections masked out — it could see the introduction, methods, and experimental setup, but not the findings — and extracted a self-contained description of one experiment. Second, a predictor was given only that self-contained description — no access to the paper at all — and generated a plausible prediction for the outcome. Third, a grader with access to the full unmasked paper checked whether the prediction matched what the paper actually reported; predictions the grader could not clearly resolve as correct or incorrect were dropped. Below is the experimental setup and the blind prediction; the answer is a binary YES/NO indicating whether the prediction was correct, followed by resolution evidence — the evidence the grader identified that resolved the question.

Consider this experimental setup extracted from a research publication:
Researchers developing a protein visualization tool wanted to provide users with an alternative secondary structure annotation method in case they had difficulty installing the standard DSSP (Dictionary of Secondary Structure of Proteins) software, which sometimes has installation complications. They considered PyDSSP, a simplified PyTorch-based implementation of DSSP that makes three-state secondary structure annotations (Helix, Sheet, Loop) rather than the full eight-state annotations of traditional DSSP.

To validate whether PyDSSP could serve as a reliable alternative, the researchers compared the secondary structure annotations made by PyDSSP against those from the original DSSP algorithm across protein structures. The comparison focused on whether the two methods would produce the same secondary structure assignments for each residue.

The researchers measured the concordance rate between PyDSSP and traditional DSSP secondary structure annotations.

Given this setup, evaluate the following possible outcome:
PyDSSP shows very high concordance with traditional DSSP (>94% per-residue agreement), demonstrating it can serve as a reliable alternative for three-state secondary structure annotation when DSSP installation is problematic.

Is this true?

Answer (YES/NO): YES